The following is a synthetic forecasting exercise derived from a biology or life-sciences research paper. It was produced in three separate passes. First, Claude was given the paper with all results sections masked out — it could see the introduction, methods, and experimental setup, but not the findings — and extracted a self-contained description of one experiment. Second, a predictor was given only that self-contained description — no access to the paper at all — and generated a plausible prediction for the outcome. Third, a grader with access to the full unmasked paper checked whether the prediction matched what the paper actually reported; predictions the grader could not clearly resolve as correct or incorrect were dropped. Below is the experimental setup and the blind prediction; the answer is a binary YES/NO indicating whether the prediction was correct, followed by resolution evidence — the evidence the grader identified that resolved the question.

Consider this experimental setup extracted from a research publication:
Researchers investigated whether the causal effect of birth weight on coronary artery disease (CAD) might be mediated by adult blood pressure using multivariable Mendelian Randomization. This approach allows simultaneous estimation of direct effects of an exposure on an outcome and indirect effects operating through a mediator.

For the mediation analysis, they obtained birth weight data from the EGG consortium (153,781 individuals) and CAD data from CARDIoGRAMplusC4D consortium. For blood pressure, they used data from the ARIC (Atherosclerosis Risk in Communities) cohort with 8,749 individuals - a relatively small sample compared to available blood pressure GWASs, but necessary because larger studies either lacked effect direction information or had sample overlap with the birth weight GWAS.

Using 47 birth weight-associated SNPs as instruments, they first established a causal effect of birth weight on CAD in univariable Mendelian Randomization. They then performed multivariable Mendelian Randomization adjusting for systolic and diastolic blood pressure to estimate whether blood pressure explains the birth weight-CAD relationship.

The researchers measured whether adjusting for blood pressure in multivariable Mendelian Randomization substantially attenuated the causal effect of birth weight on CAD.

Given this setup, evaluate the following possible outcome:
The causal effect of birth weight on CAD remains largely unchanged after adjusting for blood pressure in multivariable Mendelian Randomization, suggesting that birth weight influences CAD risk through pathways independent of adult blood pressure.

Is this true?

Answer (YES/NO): YES